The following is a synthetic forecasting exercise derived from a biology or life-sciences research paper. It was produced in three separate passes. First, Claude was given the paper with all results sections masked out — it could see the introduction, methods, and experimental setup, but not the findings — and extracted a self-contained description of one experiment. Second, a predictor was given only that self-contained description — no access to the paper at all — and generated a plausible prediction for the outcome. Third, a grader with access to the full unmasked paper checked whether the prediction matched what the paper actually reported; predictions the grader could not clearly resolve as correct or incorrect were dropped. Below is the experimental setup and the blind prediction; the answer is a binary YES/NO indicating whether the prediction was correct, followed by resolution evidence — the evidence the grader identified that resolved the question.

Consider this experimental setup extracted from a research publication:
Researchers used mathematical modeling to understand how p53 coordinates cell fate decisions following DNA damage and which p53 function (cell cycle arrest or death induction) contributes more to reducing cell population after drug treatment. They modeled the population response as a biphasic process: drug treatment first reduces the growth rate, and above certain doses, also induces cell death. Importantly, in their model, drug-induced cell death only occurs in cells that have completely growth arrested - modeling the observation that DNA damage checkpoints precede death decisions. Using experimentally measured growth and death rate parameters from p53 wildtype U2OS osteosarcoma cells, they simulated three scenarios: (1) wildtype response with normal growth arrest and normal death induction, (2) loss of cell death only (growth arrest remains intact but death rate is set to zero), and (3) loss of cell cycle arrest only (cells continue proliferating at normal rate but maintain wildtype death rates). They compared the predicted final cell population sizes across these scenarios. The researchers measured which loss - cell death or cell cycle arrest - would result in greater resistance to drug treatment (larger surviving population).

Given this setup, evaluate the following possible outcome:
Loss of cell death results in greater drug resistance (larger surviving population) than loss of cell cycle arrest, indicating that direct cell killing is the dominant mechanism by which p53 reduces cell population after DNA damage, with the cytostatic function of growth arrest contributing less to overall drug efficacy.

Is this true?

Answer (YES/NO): NO